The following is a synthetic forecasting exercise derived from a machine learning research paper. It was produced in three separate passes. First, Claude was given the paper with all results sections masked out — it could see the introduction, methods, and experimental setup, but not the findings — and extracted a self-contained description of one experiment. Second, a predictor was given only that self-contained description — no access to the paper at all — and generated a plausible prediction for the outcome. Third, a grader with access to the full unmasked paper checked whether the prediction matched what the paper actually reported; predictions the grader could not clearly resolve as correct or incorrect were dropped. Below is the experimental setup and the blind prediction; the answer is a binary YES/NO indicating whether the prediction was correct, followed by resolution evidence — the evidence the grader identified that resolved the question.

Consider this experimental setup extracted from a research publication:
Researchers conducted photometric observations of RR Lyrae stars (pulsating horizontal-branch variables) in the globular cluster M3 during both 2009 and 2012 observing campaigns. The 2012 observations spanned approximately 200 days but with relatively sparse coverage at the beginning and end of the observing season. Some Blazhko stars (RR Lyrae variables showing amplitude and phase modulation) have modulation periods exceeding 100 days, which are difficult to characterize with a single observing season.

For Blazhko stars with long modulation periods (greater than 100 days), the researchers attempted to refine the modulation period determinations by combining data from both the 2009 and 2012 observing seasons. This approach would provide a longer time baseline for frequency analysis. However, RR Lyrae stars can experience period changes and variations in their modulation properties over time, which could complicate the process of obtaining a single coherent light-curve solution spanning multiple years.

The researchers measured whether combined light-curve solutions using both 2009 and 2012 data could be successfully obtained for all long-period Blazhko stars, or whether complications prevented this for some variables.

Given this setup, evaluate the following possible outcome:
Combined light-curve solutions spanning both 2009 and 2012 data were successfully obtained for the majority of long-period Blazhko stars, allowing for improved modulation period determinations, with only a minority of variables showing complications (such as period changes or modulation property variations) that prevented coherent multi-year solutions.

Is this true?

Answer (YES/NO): NO